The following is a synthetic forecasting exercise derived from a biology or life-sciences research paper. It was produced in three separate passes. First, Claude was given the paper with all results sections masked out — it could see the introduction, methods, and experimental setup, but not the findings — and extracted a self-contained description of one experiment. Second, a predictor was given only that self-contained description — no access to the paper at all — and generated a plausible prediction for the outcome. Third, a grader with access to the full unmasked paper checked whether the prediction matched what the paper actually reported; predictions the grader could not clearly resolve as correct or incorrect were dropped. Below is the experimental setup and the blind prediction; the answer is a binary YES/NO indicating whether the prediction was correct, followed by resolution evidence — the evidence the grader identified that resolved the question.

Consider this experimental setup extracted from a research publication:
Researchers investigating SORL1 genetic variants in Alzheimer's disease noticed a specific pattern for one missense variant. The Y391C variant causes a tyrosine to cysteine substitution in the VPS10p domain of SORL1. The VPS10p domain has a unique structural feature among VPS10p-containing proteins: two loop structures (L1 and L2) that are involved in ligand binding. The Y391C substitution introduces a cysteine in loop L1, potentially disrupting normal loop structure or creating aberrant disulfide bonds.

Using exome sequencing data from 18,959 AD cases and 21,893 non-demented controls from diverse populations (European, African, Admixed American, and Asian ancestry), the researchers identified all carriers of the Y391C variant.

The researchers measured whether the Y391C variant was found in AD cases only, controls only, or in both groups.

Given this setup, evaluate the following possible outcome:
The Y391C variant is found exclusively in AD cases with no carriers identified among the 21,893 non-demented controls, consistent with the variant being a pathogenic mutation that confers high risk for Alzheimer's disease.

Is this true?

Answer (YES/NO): YES